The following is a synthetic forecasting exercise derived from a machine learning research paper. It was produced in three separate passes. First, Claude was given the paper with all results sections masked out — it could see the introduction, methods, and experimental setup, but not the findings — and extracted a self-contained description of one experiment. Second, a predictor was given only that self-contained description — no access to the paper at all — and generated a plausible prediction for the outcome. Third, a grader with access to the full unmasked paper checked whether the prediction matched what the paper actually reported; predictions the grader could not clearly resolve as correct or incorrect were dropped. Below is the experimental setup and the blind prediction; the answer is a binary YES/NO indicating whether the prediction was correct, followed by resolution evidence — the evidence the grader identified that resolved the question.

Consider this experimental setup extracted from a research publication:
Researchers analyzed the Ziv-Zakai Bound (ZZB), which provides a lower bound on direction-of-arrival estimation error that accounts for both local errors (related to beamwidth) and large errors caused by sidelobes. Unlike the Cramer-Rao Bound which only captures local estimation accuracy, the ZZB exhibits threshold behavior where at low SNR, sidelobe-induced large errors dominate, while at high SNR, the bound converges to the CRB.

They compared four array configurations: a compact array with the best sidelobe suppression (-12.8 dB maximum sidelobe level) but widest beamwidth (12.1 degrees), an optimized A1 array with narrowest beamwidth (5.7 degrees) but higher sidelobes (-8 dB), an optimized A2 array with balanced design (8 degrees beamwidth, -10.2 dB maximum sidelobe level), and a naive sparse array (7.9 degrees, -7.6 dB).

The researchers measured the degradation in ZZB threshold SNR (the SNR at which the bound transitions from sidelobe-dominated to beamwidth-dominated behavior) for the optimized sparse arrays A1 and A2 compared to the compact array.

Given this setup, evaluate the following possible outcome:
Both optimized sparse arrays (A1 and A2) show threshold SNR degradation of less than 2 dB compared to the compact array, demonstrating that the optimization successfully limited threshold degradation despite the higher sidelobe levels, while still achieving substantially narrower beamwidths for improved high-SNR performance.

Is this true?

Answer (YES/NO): YES